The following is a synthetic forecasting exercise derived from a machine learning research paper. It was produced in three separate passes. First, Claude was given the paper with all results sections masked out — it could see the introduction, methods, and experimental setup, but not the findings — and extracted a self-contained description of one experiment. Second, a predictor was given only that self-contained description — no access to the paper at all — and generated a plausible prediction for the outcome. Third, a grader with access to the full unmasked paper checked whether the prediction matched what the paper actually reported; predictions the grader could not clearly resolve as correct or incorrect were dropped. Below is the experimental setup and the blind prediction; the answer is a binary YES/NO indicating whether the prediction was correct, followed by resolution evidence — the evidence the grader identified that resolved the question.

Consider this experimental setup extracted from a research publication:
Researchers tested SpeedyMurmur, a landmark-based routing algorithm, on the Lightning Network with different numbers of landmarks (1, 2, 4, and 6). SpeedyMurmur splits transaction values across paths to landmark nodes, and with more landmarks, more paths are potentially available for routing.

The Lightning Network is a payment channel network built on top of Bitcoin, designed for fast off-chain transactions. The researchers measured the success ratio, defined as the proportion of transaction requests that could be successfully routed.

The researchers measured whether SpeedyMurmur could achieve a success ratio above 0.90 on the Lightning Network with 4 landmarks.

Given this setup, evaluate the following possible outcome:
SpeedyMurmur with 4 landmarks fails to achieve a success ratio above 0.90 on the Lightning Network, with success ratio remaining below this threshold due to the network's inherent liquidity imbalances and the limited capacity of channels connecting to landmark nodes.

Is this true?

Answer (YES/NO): YES